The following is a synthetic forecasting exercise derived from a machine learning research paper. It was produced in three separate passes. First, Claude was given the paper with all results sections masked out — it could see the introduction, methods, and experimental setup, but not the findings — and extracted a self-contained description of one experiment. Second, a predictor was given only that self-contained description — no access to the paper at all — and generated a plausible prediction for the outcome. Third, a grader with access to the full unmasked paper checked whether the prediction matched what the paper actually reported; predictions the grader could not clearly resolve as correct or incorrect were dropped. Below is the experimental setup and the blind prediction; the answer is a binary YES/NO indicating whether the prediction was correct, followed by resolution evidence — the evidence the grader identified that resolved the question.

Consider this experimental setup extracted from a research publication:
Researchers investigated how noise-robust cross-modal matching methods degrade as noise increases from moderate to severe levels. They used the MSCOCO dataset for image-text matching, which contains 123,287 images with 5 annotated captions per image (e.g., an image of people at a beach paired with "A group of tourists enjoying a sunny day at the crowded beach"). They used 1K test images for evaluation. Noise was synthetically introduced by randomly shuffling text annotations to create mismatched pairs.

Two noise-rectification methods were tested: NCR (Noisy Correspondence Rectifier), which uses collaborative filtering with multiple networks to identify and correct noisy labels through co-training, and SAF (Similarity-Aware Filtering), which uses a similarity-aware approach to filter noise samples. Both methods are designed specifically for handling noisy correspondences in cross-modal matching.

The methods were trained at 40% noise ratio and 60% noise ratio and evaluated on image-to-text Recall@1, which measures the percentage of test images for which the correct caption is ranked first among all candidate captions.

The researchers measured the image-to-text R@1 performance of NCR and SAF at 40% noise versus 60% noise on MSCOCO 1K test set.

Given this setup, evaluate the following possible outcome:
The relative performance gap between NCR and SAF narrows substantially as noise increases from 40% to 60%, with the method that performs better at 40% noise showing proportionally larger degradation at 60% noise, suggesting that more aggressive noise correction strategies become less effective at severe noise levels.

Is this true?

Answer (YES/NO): YES